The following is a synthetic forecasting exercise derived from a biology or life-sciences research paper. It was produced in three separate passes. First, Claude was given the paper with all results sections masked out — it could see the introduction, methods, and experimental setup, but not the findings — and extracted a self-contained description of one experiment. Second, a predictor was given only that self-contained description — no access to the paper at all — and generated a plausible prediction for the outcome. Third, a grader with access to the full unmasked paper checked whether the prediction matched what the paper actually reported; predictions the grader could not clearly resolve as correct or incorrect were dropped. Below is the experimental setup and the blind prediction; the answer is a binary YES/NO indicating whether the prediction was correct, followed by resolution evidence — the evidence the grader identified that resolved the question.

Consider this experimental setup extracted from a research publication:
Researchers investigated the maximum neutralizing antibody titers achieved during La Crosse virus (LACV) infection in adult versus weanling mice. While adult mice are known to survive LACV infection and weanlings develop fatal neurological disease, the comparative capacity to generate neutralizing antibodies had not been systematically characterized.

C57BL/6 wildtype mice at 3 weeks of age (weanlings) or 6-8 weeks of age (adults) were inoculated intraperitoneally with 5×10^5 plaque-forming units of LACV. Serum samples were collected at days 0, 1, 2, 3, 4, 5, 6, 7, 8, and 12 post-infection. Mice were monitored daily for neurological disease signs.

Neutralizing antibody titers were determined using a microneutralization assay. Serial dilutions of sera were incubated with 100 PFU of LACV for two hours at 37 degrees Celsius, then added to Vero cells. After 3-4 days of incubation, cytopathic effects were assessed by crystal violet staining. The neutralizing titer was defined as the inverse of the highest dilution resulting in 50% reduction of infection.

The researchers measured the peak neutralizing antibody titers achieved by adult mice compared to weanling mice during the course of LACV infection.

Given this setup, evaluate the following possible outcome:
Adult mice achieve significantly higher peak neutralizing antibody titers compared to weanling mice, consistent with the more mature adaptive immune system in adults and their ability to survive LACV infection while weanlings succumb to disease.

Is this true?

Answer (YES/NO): NO